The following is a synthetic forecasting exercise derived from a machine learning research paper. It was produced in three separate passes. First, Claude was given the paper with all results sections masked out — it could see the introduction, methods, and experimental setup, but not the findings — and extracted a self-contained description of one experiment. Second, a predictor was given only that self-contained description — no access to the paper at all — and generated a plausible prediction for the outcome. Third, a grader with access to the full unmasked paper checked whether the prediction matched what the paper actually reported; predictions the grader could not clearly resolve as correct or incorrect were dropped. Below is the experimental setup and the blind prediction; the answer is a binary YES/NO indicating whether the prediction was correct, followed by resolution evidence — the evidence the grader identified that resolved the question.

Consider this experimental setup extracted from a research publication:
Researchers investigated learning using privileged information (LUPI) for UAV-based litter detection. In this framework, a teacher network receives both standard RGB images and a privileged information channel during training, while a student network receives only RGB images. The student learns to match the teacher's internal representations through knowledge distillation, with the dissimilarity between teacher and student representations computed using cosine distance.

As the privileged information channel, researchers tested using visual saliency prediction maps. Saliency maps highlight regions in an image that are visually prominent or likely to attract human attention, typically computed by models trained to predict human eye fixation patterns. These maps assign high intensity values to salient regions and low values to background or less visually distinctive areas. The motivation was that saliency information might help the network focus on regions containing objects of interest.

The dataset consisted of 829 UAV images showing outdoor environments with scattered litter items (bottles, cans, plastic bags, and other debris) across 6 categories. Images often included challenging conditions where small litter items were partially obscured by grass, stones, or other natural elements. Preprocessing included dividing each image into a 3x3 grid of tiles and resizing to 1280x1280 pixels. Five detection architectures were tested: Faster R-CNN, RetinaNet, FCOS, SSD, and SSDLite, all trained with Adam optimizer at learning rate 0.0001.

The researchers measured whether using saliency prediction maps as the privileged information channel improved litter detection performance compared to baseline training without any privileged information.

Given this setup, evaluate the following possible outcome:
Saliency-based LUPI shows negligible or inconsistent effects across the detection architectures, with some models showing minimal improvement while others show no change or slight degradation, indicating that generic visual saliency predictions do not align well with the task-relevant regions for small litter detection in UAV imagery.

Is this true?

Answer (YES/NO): YES